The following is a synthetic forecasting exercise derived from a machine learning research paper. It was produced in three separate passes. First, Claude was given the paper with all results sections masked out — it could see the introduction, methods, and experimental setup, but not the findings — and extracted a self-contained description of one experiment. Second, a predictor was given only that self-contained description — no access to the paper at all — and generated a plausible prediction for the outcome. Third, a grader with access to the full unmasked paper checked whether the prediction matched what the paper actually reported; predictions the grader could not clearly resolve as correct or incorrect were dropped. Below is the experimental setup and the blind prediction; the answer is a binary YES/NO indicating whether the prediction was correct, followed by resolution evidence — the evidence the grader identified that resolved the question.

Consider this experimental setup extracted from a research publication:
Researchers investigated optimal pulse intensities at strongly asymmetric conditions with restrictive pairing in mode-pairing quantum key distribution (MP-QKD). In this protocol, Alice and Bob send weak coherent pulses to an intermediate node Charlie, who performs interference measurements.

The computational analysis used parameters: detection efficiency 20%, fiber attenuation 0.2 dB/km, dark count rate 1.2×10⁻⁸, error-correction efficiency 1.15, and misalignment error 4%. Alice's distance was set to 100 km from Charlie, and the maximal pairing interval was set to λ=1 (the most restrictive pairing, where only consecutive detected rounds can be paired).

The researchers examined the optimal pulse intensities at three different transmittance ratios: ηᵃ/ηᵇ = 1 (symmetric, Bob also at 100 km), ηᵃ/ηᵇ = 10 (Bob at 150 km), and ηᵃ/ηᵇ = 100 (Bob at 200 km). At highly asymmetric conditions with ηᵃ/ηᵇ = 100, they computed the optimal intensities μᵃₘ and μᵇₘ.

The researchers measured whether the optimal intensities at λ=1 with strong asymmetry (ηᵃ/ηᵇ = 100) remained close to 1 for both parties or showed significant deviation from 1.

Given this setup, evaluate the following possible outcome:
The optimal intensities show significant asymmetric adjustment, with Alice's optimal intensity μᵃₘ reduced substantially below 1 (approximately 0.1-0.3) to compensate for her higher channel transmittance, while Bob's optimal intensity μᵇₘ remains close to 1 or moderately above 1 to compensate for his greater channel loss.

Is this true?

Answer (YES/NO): NO